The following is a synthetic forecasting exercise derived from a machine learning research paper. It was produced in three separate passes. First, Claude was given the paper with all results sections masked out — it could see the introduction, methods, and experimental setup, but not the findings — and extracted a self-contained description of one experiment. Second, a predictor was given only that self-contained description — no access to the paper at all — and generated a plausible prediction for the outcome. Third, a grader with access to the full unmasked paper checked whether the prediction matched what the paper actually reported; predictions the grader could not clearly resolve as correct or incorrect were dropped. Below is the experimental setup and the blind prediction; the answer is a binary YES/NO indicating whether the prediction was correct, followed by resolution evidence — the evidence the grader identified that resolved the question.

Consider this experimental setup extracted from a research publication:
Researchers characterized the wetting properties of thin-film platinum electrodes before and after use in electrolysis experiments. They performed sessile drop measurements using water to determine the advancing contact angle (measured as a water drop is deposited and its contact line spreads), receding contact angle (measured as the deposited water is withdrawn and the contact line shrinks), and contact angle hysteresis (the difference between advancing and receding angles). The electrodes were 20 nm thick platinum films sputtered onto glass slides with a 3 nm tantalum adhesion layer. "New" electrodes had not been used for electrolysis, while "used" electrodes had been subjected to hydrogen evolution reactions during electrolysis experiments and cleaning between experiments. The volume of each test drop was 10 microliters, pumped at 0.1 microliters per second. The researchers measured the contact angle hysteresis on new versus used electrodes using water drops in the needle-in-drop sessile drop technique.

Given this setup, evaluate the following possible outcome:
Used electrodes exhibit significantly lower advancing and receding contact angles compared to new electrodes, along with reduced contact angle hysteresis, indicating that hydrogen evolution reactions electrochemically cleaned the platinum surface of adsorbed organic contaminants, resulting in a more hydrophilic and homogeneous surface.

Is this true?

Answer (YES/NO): NO